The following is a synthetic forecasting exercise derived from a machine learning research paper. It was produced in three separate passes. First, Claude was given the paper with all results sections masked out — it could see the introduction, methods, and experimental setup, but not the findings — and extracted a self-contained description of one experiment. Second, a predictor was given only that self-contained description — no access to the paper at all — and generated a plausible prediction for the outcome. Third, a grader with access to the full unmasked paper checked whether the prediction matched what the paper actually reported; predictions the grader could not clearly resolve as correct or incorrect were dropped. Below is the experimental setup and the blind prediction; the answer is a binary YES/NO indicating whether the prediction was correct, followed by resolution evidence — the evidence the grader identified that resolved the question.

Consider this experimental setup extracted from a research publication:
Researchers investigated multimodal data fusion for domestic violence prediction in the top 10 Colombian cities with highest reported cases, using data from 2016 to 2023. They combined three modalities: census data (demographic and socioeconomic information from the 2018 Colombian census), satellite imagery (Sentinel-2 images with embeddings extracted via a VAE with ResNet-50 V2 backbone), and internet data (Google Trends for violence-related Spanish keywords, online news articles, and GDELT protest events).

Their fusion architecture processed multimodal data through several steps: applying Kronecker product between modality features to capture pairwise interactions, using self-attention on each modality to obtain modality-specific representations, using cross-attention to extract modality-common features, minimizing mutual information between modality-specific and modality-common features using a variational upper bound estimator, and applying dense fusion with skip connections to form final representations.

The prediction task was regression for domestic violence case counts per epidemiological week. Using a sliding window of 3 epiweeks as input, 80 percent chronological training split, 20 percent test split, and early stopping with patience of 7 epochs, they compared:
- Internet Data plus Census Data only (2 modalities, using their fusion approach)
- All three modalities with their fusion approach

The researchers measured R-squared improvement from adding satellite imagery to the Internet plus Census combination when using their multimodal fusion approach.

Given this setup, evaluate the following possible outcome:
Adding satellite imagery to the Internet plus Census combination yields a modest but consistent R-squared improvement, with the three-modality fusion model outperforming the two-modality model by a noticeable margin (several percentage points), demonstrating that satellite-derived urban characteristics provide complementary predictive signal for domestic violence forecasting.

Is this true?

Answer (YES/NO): NO